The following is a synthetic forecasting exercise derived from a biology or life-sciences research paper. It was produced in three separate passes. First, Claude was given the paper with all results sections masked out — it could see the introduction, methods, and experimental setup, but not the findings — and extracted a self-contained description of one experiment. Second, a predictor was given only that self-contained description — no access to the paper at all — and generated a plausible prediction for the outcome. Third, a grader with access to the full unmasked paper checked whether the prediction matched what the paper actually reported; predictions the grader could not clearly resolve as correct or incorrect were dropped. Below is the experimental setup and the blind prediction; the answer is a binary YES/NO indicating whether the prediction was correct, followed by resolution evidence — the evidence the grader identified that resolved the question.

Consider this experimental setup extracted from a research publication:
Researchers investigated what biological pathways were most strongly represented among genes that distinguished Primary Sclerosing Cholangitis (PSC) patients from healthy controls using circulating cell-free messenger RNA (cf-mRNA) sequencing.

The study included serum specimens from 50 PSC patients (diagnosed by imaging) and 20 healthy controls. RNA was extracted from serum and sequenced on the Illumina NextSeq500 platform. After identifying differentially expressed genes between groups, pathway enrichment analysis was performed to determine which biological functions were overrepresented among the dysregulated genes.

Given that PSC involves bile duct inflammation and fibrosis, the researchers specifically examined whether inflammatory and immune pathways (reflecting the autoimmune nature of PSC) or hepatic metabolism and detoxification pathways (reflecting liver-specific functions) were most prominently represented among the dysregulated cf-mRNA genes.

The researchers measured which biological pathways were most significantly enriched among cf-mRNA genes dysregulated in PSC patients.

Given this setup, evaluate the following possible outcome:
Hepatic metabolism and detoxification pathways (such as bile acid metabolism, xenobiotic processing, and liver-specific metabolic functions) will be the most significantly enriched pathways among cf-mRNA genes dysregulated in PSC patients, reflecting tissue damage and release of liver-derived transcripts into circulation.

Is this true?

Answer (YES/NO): YES